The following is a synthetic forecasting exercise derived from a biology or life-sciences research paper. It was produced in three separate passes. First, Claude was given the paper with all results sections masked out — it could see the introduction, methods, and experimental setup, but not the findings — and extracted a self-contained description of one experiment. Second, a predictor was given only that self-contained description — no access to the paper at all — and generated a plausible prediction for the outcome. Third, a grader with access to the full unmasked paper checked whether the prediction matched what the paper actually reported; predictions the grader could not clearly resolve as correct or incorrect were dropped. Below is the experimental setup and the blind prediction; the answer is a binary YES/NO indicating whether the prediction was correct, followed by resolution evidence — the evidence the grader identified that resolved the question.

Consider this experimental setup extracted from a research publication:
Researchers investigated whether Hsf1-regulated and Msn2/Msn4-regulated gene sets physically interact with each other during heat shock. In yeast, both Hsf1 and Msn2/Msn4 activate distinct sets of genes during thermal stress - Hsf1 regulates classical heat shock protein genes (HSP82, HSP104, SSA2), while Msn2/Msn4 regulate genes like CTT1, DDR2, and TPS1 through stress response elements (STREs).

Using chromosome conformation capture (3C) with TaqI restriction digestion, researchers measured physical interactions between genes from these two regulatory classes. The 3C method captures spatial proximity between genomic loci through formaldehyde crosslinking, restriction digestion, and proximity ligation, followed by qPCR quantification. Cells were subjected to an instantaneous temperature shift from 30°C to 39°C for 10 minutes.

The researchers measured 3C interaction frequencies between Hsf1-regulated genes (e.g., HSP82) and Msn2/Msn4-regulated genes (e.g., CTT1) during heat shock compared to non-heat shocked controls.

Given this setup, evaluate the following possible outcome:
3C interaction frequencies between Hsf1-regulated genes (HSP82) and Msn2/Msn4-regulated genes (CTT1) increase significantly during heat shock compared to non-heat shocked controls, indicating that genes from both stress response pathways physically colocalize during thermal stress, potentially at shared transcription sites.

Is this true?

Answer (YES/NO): NO